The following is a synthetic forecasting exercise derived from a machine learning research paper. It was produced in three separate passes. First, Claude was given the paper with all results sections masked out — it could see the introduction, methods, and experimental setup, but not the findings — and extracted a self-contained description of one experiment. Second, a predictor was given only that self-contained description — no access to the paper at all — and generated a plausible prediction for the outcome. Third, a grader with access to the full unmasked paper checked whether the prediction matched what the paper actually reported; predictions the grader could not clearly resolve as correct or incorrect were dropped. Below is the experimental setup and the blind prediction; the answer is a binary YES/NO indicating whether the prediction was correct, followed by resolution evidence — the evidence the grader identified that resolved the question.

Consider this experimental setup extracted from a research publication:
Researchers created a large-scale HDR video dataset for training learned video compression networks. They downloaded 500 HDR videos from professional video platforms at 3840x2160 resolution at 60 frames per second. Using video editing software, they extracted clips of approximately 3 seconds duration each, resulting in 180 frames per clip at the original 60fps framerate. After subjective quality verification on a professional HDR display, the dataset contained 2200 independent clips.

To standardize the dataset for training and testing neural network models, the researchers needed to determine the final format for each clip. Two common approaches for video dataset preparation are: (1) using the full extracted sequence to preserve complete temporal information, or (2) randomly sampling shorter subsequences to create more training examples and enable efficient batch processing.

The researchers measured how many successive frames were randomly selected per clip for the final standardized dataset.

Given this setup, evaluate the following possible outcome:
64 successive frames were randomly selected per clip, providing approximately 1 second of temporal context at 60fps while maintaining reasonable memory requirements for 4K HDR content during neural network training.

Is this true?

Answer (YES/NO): NO